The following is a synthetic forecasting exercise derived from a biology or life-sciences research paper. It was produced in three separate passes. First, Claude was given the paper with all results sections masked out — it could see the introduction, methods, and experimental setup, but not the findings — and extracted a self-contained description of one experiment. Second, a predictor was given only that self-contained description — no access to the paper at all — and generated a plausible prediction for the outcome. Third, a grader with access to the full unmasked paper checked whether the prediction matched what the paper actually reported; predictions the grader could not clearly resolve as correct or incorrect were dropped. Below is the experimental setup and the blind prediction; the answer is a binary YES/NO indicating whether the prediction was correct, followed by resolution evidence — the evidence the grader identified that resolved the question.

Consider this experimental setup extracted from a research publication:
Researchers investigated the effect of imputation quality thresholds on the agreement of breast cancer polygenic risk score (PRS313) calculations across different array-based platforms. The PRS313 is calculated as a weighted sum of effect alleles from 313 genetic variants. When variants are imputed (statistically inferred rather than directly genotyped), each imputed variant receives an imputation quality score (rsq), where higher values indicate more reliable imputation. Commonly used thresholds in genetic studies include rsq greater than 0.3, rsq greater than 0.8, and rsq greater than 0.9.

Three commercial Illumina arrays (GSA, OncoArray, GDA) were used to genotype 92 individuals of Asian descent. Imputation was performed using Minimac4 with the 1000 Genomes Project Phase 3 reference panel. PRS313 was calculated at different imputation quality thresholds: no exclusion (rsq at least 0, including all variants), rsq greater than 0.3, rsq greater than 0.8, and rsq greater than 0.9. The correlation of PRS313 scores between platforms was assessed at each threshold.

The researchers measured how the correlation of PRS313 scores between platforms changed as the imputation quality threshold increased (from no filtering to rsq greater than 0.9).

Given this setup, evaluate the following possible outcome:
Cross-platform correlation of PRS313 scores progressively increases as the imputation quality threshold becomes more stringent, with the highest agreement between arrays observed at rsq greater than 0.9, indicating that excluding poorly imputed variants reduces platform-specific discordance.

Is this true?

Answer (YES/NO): NO